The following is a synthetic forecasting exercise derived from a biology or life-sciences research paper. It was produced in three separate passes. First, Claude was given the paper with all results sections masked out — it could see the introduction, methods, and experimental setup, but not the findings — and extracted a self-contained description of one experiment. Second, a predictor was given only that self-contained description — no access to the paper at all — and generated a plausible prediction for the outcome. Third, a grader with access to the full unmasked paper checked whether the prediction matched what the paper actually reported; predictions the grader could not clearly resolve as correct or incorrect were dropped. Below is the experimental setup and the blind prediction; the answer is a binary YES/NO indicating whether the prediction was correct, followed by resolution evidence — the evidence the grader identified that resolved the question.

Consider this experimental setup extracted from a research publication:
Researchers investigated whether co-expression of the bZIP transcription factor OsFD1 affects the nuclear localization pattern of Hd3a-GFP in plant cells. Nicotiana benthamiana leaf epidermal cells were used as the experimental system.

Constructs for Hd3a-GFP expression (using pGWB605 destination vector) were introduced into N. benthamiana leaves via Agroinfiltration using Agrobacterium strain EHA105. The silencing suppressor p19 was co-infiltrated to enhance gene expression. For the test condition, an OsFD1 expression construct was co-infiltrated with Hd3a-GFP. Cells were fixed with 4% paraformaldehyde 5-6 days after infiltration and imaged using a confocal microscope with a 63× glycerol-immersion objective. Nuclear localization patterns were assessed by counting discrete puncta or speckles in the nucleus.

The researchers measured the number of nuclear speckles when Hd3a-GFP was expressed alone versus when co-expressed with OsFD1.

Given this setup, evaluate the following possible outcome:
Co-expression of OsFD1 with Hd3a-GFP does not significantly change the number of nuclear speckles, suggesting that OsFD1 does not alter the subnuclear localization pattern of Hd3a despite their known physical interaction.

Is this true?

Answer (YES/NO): NO